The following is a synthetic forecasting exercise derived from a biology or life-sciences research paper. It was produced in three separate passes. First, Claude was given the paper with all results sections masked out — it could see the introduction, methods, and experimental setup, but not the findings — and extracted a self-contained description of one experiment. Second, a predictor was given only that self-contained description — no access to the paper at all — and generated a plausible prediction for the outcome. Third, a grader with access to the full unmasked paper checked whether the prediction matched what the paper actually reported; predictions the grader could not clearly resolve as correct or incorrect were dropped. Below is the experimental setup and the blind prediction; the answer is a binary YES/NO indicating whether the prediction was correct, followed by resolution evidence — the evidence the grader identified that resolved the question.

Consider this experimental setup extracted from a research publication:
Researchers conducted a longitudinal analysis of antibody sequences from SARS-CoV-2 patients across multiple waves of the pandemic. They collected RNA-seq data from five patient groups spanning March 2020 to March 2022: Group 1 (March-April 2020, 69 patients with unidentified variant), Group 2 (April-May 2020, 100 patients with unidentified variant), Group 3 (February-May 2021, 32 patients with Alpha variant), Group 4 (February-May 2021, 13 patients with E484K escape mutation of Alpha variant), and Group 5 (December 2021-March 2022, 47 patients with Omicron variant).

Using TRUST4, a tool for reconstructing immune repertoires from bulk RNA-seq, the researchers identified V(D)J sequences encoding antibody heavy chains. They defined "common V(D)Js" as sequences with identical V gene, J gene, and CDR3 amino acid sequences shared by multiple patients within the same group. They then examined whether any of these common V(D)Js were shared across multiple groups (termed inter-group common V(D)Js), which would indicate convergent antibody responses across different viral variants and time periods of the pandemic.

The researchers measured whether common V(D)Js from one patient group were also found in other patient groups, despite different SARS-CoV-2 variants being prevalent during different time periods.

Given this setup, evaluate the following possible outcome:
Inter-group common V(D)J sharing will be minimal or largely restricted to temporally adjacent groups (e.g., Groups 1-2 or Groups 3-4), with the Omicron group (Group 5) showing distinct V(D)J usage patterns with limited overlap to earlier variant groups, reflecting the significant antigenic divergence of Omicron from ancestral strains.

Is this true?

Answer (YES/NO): YES